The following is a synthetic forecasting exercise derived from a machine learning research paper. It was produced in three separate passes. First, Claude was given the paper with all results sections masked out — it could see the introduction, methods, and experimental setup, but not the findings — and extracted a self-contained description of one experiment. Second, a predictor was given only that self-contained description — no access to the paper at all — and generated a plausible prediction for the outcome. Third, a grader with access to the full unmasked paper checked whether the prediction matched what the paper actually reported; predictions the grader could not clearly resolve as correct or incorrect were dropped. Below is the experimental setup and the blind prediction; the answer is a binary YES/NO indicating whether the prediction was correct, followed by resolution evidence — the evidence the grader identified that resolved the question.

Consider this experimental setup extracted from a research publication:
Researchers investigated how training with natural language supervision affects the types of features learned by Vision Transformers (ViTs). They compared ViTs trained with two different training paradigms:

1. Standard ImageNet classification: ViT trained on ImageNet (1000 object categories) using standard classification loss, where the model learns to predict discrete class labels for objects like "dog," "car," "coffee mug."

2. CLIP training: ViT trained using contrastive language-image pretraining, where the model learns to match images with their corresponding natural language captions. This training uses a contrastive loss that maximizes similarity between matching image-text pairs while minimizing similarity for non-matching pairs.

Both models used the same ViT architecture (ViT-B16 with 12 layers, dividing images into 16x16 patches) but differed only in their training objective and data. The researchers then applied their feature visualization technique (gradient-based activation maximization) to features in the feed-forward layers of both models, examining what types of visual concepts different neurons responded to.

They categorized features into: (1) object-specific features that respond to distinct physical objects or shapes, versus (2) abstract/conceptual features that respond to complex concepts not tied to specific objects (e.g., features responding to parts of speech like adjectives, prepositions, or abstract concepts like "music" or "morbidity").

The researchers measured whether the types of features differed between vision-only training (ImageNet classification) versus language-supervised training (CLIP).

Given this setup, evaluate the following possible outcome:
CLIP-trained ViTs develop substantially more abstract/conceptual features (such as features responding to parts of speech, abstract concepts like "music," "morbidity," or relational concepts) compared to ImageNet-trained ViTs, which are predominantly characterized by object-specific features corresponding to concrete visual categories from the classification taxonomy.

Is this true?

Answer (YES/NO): YES